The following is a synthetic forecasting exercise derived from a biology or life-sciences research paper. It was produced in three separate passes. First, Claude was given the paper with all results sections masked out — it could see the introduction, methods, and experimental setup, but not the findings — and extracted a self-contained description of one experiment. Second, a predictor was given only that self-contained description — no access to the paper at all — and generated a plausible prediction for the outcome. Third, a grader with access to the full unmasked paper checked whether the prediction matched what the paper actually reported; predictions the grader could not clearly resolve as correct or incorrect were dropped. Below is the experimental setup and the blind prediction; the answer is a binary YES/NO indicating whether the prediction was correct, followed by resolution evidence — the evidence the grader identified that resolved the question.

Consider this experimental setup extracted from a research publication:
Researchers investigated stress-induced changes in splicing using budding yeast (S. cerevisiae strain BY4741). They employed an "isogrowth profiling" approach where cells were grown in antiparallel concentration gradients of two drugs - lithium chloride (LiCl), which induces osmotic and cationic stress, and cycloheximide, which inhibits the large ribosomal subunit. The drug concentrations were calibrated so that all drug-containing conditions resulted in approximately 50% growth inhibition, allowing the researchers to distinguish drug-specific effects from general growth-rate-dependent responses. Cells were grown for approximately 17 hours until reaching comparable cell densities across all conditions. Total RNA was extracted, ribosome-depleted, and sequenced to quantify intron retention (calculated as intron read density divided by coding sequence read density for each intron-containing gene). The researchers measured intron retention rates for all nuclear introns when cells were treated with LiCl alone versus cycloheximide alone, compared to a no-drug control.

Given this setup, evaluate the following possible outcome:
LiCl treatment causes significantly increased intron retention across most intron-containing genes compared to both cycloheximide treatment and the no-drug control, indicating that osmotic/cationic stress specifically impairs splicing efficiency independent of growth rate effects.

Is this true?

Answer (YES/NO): NO